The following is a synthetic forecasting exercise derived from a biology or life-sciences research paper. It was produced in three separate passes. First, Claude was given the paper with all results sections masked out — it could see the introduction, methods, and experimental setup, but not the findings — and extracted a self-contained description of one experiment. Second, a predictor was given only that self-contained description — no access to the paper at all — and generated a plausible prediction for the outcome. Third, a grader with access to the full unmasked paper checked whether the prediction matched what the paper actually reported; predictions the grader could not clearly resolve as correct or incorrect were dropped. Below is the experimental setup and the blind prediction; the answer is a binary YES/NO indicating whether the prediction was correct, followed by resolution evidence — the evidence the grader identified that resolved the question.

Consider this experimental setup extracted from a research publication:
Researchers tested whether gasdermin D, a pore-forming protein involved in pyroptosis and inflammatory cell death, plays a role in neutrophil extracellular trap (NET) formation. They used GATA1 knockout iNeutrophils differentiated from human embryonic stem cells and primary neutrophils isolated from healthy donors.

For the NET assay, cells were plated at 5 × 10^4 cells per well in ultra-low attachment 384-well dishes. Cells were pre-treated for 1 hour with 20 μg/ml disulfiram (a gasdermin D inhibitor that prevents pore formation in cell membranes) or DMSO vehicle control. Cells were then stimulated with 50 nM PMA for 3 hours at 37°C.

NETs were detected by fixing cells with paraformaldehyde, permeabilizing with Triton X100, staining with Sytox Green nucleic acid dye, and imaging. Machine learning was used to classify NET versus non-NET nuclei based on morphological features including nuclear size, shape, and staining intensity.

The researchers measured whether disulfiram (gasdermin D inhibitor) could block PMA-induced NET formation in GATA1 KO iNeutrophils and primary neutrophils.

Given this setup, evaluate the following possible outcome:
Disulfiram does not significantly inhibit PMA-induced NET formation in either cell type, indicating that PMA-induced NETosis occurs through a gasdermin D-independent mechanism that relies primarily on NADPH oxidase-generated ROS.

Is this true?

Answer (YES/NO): NO